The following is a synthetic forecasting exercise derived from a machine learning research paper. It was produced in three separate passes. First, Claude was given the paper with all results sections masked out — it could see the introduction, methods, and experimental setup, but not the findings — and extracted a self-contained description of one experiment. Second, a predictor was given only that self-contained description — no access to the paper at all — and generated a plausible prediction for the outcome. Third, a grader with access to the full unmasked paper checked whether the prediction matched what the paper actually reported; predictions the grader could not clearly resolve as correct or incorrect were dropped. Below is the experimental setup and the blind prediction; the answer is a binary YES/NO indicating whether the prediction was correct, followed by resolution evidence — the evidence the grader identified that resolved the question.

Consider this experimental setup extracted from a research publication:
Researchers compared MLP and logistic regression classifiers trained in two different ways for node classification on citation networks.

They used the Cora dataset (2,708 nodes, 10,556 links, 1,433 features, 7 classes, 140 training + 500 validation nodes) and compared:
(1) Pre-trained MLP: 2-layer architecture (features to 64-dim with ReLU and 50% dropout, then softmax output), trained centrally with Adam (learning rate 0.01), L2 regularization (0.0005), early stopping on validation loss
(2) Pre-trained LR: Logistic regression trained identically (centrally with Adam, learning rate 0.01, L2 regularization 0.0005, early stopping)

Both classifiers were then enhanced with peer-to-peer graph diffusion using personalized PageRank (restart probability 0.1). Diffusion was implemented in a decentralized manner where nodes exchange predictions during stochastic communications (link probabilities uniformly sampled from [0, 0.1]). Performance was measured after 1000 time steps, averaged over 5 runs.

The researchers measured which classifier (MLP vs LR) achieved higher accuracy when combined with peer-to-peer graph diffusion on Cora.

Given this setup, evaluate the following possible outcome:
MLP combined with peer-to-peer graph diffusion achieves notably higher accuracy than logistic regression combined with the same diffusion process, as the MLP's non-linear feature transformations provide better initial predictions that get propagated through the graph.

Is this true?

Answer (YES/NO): NO